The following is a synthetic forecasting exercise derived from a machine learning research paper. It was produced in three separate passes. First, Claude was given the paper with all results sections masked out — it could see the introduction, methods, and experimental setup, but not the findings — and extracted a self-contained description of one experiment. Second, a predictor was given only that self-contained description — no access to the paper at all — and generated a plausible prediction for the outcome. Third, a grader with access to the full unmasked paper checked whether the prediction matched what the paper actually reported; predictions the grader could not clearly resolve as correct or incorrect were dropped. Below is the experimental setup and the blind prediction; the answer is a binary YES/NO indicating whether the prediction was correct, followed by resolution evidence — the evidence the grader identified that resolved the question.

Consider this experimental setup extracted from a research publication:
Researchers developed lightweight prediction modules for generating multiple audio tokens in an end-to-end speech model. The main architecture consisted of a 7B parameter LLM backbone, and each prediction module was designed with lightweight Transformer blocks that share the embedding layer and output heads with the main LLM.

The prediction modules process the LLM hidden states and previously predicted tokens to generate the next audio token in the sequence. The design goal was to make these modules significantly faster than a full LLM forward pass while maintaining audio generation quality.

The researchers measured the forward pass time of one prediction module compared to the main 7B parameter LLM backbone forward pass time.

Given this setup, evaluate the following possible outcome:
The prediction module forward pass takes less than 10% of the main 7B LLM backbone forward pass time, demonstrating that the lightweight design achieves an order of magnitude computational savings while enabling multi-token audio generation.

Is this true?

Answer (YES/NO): NO